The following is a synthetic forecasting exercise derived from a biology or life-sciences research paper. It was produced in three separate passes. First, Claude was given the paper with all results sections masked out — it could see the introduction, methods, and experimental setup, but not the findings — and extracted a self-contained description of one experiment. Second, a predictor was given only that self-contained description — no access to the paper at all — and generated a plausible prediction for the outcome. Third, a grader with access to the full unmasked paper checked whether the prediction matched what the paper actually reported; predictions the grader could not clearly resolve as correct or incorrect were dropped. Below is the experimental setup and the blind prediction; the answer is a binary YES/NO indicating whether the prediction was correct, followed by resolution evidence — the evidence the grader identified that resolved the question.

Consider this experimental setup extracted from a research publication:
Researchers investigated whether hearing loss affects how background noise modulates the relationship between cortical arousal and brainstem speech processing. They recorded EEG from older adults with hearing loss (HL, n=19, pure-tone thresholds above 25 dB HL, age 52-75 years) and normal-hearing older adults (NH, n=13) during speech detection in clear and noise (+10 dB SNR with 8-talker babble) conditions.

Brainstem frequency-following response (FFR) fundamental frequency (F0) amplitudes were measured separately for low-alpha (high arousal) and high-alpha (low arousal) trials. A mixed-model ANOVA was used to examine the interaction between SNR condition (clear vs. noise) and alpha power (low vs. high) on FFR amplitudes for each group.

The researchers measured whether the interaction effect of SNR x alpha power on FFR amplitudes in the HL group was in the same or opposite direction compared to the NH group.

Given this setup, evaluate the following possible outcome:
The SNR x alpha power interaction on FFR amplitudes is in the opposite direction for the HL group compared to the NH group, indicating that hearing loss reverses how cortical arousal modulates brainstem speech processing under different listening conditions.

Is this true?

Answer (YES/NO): YES